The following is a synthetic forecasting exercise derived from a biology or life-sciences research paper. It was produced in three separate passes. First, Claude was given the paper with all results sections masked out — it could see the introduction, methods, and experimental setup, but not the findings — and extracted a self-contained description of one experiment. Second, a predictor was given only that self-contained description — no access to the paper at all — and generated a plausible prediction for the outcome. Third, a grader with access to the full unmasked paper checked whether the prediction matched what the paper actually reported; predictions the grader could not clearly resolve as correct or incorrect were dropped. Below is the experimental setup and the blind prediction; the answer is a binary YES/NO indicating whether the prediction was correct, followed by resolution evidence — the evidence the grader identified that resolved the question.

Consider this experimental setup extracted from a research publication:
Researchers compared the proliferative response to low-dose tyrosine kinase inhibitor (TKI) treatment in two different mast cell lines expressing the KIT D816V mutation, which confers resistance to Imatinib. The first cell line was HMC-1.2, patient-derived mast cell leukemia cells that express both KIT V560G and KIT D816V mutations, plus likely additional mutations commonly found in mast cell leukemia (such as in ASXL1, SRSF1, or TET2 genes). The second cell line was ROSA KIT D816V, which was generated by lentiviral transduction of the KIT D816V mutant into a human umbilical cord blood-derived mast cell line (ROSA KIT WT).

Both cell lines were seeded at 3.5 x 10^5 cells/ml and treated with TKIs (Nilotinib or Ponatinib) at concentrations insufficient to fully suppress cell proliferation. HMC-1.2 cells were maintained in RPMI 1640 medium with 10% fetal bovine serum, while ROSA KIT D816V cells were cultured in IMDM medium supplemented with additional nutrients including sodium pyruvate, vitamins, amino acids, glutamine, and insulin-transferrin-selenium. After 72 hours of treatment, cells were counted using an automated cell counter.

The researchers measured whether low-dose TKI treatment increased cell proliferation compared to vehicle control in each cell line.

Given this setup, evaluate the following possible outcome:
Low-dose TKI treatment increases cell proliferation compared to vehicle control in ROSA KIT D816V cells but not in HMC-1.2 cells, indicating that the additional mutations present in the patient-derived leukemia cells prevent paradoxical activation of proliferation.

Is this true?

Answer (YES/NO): NO